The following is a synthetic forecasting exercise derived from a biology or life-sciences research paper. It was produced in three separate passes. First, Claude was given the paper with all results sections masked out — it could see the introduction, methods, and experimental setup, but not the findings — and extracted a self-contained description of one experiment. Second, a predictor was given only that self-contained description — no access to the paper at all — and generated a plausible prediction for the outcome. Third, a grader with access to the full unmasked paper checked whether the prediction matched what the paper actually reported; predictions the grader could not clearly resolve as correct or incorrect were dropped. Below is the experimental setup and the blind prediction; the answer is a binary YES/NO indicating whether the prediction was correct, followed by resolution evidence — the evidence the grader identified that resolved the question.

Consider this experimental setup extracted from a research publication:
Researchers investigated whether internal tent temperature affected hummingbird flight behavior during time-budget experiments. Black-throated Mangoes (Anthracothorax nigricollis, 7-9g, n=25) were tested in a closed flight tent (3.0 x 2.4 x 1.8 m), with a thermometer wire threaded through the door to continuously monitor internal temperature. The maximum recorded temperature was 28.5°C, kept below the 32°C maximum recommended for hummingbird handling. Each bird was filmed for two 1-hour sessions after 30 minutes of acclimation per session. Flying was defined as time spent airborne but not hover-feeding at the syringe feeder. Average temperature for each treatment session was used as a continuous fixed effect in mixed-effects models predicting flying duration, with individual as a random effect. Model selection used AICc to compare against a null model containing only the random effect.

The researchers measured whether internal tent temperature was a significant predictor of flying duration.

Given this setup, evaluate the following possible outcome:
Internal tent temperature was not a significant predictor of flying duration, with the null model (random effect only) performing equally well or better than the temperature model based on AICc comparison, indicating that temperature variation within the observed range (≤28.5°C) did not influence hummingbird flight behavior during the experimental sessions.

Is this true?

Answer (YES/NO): YES